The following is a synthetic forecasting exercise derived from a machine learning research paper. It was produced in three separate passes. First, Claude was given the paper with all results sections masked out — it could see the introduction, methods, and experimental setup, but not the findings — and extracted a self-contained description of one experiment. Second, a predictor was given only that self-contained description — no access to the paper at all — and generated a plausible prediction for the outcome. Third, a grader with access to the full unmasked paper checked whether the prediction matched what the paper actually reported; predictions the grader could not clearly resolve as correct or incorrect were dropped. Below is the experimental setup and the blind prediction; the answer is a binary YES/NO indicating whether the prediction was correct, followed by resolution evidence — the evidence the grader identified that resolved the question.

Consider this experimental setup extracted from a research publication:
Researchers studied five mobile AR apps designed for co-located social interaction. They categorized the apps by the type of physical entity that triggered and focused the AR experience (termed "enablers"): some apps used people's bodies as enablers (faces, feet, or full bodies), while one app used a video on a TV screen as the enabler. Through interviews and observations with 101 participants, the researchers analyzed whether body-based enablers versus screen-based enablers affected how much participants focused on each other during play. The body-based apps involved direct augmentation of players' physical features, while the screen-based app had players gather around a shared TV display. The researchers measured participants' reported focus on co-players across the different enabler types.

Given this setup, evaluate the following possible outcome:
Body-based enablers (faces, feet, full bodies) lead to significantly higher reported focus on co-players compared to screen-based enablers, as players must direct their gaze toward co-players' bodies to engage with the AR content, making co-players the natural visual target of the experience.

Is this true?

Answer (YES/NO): YES